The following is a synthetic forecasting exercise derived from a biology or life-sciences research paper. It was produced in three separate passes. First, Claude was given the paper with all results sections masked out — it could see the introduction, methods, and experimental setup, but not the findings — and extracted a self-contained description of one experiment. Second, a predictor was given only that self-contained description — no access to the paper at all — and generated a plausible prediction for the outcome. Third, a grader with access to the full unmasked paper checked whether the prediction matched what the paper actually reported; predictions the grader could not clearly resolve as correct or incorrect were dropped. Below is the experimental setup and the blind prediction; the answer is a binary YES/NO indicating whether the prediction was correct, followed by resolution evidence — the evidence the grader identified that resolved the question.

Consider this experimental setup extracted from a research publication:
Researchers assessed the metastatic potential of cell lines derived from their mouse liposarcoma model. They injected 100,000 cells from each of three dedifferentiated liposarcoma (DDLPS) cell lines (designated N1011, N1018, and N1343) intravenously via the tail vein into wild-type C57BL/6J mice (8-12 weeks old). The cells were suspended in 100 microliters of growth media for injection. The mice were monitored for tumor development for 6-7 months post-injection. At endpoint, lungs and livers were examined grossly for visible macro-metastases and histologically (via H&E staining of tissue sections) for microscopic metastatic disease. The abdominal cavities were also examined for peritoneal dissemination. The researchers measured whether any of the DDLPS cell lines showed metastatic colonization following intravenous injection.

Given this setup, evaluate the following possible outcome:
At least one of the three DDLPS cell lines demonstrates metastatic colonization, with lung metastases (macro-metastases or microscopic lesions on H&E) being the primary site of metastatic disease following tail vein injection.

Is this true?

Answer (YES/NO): YES